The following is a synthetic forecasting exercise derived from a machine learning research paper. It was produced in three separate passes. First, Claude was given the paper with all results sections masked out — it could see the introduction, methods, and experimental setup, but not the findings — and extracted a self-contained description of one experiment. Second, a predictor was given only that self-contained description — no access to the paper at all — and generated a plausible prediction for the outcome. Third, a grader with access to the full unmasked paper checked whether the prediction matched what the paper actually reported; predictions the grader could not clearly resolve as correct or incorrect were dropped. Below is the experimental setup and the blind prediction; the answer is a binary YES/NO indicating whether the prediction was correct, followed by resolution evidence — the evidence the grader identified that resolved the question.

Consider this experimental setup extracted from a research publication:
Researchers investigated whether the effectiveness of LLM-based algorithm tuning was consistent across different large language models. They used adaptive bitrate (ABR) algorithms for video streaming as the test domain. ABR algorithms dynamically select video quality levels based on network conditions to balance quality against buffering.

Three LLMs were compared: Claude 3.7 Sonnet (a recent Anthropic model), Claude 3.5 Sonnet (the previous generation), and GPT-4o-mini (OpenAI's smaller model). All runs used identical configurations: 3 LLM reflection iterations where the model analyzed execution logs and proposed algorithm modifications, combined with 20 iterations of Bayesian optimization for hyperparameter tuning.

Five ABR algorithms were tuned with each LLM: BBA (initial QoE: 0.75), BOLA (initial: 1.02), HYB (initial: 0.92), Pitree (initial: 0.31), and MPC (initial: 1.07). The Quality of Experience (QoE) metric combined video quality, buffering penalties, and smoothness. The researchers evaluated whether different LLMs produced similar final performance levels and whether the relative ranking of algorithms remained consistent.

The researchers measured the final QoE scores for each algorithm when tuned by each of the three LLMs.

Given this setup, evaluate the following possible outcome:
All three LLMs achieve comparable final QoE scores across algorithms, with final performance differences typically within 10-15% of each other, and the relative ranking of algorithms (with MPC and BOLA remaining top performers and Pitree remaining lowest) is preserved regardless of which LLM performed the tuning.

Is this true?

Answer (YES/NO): NO